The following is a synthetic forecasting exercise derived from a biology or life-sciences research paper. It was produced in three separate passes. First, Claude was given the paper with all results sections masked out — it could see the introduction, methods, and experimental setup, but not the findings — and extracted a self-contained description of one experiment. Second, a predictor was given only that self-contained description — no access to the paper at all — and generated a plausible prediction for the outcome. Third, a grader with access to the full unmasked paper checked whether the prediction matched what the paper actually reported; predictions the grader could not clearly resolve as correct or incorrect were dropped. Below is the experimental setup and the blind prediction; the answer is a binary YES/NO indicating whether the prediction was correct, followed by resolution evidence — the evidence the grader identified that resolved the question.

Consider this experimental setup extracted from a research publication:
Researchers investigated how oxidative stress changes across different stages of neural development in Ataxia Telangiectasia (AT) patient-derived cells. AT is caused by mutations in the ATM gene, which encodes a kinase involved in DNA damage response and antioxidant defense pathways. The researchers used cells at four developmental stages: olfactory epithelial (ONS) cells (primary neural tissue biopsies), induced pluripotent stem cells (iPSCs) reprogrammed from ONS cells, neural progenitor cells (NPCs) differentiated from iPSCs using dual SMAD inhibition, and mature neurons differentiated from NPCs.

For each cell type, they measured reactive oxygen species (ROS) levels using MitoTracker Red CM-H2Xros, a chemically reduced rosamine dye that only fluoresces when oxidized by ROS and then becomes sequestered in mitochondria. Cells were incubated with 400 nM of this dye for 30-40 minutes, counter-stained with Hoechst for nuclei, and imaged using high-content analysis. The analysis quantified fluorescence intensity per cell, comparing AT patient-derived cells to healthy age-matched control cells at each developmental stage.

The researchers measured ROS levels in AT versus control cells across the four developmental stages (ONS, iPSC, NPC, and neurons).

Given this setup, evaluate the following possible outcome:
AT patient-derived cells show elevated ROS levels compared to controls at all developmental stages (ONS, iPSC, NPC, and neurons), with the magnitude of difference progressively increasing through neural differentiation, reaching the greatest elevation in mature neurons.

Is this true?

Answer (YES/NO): NO